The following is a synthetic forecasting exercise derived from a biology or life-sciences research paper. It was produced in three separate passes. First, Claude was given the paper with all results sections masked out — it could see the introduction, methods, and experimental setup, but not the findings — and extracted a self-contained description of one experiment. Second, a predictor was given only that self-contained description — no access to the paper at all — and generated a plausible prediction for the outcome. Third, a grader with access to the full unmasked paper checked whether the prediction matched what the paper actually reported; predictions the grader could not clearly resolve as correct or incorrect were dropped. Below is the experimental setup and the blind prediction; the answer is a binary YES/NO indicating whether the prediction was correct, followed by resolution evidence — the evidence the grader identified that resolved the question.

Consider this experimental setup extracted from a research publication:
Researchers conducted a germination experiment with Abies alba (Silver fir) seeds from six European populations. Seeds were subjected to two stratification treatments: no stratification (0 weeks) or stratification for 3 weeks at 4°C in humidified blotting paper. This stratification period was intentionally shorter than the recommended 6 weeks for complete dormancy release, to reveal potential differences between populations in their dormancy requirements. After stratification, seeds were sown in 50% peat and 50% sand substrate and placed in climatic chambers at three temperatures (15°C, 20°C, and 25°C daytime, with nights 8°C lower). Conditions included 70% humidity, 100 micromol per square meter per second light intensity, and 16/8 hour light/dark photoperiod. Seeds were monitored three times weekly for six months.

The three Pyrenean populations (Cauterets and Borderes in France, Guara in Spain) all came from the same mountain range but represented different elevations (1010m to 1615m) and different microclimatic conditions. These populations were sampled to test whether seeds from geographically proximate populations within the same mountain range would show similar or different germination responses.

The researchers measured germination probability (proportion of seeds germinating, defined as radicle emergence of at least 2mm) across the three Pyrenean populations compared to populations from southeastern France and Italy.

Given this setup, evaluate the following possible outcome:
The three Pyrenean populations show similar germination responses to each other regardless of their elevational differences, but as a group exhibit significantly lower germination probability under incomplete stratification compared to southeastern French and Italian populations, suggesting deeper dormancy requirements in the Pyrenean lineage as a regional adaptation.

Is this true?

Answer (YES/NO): NO